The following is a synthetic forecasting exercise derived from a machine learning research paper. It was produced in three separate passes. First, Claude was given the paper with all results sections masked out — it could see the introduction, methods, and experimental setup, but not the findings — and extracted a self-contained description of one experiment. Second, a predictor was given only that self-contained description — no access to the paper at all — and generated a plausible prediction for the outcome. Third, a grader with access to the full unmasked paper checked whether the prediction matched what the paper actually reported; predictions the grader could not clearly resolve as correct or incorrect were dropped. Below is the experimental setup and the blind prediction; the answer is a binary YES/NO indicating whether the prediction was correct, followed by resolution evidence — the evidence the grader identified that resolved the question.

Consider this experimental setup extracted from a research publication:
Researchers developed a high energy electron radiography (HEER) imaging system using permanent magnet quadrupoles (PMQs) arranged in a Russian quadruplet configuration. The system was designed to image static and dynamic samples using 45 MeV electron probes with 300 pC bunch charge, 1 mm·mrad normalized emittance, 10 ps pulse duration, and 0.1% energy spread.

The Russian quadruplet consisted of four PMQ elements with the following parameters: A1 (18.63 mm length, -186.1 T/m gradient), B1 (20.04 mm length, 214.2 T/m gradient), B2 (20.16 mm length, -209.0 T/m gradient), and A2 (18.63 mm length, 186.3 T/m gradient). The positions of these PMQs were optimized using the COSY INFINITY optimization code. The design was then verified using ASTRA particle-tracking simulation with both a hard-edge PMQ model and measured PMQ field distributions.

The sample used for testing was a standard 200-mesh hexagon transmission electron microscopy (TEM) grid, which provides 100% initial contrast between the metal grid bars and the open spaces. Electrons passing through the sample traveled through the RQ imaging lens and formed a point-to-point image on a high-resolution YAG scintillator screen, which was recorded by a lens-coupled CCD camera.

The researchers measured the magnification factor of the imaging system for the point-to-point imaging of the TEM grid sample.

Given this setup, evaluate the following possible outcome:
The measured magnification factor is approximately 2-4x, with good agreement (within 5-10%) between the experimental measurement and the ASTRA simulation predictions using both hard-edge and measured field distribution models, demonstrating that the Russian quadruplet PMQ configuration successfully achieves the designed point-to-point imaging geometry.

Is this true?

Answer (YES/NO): NO